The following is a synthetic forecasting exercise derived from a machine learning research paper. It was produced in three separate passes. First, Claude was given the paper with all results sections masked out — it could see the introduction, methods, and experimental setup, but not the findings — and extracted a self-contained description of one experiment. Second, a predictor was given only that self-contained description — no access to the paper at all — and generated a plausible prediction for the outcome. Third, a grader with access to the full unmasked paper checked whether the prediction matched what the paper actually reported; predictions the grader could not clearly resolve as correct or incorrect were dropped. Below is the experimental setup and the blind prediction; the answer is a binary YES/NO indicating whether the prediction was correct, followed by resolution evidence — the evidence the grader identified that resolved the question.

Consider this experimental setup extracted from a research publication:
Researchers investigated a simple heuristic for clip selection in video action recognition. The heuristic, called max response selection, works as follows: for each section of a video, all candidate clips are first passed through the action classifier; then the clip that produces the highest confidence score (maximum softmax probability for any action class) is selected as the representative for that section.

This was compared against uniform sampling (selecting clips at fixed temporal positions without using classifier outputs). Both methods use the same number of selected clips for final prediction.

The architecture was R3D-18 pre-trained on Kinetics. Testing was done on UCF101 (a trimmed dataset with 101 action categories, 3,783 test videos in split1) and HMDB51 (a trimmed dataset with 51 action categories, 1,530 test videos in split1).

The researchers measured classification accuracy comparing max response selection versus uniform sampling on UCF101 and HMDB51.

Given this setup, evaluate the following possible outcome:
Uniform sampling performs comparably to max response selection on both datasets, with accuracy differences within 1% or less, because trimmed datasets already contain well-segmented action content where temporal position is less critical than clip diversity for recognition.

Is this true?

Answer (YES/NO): NO